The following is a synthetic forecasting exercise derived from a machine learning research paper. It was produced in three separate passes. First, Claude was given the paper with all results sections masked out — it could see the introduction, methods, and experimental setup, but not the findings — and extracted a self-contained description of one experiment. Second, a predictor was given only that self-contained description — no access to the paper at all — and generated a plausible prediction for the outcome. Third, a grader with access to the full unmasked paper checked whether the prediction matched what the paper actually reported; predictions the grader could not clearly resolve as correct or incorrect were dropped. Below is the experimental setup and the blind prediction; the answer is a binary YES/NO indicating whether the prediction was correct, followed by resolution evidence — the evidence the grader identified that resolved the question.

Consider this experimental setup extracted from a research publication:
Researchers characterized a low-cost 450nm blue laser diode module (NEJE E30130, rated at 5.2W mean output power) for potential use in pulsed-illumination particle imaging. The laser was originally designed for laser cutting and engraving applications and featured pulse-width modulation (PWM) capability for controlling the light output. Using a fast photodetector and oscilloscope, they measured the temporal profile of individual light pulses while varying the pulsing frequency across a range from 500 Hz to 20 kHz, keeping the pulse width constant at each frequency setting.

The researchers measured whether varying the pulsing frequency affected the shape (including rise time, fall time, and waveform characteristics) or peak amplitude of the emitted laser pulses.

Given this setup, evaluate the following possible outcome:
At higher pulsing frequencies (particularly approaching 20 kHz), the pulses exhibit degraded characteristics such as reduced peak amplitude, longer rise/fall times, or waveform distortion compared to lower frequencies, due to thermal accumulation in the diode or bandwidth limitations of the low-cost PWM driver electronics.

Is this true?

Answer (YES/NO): NO